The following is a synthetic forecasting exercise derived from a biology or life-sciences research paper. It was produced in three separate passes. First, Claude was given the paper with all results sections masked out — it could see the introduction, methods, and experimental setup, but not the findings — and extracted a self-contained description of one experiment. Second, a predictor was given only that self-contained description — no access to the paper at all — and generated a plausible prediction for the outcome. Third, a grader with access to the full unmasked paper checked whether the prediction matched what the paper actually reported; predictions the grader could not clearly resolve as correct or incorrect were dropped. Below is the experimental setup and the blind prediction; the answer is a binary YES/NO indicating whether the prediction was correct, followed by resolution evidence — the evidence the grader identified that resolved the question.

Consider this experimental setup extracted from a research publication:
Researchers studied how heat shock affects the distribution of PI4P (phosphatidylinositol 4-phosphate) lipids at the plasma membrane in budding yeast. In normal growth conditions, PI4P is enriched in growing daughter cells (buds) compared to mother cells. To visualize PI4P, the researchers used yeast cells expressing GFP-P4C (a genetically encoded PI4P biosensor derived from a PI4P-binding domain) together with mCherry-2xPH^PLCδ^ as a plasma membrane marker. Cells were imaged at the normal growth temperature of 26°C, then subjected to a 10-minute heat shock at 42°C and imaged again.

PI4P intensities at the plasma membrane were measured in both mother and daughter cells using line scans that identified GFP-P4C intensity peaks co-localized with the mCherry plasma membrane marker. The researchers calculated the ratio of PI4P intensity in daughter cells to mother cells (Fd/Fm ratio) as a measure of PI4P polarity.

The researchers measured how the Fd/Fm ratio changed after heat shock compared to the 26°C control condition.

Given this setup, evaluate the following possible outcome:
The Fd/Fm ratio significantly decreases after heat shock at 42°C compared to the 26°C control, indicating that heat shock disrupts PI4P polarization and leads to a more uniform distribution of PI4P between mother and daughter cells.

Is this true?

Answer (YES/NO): YES